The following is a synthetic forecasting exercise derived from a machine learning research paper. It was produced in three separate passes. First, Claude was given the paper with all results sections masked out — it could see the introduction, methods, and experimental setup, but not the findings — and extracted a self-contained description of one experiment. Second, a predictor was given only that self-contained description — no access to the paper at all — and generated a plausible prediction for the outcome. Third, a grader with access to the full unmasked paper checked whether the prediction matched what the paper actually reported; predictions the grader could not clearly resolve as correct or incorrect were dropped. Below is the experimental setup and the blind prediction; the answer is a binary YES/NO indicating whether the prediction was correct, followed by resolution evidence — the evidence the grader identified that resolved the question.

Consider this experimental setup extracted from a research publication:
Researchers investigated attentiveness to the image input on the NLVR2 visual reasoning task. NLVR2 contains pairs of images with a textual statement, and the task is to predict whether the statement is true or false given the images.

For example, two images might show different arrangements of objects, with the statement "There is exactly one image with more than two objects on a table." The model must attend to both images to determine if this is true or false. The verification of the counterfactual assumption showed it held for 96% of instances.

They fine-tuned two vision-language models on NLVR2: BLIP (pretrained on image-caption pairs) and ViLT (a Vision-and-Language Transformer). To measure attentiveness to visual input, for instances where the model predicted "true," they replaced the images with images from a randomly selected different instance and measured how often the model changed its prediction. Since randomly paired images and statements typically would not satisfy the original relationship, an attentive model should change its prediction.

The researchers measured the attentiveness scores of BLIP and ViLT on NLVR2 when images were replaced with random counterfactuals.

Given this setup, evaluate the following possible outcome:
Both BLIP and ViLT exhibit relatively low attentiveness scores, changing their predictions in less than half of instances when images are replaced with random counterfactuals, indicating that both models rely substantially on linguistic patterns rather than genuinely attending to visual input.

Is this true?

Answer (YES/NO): NO